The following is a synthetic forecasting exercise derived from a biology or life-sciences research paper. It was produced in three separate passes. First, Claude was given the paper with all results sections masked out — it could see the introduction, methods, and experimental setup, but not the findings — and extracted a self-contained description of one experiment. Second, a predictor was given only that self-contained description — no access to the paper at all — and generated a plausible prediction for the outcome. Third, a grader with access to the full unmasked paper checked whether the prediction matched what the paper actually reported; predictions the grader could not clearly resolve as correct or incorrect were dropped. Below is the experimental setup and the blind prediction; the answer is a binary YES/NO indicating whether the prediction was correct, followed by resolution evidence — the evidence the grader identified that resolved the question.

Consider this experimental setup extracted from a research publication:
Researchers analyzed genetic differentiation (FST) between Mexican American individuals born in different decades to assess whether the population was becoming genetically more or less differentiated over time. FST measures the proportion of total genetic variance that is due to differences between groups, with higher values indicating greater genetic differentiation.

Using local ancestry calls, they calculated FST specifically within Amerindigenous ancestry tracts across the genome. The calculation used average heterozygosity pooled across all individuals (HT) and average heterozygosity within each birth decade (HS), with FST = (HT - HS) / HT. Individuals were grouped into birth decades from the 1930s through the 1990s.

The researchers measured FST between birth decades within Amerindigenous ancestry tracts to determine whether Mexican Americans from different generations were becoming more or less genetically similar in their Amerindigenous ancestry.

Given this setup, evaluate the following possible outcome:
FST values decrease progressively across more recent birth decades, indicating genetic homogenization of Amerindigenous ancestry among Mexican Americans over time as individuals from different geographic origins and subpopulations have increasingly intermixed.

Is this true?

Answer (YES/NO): NO